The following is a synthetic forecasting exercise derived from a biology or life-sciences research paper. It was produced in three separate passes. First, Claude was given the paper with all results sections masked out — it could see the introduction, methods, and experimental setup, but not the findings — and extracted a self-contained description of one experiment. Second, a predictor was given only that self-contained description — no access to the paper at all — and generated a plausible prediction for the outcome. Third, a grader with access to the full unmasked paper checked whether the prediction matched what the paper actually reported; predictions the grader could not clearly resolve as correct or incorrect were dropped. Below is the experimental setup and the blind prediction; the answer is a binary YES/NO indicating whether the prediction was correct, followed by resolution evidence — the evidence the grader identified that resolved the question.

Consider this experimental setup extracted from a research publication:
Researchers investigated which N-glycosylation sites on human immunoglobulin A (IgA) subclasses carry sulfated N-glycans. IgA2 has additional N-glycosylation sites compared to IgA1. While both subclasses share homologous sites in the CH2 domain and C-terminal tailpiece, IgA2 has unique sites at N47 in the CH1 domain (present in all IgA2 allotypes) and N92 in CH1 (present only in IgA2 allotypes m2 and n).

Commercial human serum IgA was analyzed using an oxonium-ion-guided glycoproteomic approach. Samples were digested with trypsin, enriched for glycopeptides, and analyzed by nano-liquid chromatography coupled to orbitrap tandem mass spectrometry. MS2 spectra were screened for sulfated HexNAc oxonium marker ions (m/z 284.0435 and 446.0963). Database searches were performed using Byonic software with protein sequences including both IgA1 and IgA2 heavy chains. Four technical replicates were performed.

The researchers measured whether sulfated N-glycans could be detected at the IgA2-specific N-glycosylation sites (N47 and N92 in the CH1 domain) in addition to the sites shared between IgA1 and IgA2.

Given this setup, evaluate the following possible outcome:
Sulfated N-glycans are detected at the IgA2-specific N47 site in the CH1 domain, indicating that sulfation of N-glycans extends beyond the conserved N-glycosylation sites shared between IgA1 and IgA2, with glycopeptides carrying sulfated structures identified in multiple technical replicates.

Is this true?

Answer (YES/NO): NO